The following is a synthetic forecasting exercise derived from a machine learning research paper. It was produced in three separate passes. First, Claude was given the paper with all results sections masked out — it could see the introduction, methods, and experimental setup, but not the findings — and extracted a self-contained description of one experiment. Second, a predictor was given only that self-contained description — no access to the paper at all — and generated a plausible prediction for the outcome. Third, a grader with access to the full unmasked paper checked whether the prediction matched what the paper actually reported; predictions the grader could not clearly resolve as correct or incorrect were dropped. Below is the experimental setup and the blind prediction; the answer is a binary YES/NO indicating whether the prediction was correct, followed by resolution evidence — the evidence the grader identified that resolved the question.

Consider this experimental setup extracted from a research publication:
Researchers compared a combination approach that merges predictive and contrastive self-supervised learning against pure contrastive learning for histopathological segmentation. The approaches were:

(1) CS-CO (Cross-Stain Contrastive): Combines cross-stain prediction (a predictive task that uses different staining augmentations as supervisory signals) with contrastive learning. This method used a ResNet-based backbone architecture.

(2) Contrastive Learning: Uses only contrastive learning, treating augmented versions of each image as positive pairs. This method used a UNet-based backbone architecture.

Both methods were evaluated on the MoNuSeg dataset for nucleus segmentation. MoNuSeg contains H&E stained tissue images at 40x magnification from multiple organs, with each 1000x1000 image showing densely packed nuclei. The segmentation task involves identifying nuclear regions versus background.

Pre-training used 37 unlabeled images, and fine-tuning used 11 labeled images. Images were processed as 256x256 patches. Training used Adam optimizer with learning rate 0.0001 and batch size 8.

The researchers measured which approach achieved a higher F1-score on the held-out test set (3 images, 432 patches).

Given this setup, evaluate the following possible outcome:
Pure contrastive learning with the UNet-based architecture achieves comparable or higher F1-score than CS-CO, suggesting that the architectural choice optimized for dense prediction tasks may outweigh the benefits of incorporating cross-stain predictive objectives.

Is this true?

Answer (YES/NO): YES